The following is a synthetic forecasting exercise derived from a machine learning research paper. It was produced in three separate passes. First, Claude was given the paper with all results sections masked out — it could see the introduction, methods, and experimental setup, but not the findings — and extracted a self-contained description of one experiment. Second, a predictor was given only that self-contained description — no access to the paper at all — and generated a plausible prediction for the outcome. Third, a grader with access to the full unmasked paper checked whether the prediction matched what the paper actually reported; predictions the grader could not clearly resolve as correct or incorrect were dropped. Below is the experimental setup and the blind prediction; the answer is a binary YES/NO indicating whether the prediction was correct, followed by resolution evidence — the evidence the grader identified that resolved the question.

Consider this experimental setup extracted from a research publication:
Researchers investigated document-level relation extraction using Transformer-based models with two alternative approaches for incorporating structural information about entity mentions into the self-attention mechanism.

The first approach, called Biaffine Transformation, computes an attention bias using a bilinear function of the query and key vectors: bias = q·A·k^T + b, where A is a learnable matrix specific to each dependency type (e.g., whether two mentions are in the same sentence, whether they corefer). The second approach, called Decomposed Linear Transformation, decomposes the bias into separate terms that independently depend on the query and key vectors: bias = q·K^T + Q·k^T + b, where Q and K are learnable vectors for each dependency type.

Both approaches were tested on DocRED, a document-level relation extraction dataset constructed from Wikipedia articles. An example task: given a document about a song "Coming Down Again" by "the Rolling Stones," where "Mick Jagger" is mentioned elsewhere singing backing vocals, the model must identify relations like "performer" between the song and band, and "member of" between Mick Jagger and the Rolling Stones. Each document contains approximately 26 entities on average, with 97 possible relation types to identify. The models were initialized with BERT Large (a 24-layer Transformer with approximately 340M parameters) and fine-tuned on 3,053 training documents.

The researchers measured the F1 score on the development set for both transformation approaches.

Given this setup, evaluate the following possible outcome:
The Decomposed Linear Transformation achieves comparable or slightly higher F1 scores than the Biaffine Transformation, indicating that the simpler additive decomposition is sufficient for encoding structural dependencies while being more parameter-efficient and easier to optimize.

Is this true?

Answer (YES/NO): NO